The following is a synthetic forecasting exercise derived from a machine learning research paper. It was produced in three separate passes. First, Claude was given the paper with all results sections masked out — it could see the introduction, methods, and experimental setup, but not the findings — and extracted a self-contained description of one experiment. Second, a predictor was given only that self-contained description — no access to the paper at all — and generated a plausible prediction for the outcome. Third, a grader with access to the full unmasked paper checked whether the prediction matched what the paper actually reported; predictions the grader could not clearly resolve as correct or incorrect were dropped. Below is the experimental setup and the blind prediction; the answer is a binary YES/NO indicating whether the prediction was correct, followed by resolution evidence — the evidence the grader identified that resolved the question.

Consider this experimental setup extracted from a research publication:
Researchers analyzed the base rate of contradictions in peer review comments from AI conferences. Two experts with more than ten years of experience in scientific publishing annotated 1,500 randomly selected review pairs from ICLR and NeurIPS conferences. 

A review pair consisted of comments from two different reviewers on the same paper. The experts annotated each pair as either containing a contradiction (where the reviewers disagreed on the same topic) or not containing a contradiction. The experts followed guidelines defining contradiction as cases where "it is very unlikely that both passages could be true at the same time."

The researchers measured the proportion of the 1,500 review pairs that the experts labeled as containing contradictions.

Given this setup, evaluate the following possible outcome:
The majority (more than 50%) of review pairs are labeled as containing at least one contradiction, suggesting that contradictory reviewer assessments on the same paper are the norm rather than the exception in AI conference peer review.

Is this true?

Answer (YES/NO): NO